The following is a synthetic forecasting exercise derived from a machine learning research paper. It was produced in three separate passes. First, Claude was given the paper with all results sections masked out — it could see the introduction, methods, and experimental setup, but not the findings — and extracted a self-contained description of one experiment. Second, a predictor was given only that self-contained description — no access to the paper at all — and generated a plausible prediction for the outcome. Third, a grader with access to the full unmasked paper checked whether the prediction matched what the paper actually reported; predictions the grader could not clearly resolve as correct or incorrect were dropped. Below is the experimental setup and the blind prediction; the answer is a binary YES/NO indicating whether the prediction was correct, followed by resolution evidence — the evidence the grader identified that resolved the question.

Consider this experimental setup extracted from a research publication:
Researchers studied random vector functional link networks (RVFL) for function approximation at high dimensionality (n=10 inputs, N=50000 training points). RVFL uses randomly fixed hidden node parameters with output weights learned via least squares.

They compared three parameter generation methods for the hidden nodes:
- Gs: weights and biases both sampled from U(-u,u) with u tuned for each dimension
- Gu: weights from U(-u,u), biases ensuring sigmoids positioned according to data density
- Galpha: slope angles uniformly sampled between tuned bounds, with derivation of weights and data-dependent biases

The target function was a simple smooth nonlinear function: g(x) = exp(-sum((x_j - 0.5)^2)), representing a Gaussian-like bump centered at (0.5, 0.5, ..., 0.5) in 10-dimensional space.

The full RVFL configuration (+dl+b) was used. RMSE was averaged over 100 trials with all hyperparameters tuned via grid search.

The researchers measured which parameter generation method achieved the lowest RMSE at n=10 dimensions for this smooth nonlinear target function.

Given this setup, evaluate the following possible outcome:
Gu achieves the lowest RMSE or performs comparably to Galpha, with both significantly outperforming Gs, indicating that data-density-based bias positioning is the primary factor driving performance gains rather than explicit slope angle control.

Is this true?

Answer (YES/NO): NO